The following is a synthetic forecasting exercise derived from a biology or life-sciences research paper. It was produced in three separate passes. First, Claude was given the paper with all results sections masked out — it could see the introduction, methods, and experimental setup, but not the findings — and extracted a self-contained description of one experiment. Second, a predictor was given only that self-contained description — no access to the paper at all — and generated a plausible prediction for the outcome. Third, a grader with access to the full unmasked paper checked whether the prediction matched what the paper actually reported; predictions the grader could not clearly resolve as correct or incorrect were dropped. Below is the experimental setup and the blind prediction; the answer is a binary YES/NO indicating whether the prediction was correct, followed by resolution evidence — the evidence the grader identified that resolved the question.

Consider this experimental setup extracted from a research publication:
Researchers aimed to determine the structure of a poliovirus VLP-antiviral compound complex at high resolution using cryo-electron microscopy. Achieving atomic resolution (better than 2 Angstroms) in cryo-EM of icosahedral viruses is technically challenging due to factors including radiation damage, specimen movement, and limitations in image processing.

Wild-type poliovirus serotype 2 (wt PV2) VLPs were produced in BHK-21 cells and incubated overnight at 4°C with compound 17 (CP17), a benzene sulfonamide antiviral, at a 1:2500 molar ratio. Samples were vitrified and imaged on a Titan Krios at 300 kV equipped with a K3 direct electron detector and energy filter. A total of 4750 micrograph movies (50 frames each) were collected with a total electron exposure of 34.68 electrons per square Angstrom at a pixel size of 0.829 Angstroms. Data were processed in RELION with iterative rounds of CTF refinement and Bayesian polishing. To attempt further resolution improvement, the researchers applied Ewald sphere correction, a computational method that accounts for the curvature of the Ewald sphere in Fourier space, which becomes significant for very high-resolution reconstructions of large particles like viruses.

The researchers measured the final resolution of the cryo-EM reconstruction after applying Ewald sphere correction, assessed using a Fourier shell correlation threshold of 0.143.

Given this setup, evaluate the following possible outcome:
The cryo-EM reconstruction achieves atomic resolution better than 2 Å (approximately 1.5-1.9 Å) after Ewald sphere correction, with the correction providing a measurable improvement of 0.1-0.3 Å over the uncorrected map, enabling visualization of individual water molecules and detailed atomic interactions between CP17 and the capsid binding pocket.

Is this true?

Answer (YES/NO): NO